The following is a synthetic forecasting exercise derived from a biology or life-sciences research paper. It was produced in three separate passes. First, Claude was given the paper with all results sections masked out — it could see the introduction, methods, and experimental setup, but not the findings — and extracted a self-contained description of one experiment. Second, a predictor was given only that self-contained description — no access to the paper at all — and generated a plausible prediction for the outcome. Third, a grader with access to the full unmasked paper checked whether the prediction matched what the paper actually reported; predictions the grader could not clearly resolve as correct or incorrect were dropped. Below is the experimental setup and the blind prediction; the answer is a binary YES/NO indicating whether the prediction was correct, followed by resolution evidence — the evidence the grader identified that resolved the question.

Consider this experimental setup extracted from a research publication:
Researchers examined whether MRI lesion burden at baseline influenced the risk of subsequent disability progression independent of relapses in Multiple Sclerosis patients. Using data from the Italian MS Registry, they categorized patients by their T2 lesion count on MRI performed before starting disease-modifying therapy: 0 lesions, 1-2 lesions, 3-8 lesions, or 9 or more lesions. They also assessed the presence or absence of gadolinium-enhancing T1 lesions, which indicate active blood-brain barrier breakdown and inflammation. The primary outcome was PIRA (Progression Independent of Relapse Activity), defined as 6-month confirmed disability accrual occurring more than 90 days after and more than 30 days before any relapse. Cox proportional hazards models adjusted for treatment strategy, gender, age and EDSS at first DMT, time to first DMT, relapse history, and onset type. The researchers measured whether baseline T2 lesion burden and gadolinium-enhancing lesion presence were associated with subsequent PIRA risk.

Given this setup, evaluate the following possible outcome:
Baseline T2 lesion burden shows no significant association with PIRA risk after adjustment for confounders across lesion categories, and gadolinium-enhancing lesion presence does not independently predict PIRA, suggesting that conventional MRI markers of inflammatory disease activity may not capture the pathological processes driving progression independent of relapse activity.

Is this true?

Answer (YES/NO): NO